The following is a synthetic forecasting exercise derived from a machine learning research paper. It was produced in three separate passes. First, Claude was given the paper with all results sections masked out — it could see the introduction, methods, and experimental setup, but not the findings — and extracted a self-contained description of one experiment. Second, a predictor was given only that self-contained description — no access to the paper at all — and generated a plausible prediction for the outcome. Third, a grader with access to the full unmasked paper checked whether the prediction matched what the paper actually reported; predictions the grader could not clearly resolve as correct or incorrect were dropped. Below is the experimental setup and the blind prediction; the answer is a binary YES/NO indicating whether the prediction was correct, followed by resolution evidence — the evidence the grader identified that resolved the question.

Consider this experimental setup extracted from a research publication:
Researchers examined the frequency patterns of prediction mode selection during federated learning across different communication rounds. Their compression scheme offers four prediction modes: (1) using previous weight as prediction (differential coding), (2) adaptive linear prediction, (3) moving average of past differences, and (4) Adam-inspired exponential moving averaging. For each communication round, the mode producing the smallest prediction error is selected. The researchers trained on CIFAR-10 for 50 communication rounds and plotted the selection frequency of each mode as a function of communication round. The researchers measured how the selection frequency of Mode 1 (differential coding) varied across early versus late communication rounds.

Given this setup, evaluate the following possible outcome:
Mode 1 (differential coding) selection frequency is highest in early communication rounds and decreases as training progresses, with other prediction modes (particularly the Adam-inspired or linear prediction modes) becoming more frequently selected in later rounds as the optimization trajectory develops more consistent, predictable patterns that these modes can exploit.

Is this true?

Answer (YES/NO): NO